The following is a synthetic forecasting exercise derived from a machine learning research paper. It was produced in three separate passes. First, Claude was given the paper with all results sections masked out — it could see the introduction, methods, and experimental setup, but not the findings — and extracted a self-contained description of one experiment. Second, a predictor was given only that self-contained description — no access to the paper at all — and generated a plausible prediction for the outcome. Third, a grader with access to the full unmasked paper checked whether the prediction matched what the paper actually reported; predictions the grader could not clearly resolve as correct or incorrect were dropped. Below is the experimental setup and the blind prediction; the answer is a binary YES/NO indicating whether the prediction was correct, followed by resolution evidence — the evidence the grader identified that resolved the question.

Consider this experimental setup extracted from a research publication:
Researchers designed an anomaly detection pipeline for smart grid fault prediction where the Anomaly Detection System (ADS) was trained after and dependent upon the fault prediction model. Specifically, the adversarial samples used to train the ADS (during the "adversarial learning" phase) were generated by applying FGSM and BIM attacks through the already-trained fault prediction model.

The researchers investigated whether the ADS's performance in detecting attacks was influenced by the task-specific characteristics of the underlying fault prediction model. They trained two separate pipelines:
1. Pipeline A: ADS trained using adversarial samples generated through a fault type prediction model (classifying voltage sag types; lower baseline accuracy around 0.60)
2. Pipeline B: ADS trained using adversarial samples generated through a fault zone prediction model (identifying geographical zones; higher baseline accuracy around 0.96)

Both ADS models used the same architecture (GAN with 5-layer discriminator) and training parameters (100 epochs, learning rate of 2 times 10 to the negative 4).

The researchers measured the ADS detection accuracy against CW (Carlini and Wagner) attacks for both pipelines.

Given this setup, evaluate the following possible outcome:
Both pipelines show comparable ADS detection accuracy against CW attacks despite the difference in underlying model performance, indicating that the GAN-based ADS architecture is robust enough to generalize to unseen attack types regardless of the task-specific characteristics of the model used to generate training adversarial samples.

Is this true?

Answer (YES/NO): NO